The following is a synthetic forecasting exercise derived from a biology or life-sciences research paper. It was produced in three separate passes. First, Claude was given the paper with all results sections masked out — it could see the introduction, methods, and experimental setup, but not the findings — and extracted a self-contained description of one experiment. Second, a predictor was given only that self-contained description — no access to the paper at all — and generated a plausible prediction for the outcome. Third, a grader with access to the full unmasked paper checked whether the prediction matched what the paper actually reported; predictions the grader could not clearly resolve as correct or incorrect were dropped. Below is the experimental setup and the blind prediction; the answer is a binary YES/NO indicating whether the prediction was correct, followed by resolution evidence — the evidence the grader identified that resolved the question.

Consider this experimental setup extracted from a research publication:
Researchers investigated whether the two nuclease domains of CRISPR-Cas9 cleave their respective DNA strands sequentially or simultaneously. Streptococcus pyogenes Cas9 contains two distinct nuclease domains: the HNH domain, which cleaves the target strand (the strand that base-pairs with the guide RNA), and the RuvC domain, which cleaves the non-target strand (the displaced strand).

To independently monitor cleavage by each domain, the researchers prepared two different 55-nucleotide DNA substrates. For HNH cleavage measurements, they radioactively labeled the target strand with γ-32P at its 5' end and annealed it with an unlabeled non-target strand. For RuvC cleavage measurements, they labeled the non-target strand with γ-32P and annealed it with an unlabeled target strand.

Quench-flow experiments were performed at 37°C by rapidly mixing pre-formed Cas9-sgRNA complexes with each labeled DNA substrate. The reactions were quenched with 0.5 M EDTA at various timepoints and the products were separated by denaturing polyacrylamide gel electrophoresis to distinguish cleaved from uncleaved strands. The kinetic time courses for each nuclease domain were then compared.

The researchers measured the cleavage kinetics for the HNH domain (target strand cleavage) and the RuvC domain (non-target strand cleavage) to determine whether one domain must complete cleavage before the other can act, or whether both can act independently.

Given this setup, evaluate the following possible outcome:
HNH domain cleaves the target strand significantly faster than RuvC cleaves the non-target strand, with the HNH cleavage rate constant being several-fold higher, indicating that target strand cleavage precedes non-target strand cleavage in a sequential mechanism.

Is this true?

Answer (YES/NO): NO